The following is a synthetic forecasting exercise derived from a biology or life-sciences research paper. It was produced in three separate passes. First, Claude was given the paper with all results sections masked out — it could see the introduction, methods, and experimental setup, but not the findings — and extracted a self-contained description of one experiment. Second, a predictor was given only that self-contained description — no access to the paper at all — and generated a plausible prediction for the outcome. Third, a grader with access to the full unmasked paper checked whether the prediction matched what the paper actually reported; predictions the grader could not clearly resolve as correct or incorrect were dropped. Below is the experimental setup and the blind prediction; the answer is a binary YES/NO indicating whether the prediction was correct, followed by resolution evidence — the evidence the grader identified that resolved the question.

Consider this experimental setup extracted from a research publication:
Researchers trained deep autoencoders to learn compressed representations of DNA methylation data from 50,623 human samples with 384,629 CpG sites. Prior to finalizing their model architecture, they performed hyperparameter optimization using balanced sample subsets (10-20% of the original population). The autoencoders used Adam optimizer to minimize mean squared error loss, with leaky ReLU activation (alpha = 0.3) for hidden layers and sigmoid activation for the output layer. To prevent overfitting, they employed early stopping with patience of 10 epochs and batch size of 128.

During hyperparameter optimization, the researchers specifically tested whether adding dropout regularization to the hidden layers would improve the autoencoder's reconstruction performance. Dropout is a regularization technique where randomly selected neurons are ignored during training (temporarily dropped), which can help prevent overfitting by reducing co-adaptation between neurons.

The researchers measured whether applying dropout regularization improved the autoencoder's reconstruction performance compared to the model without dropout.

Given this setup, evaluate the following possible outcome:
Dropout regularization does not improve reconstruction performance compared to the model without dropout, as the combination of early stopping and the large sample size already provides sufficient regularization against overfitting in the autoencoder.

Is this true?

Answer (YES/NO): YES